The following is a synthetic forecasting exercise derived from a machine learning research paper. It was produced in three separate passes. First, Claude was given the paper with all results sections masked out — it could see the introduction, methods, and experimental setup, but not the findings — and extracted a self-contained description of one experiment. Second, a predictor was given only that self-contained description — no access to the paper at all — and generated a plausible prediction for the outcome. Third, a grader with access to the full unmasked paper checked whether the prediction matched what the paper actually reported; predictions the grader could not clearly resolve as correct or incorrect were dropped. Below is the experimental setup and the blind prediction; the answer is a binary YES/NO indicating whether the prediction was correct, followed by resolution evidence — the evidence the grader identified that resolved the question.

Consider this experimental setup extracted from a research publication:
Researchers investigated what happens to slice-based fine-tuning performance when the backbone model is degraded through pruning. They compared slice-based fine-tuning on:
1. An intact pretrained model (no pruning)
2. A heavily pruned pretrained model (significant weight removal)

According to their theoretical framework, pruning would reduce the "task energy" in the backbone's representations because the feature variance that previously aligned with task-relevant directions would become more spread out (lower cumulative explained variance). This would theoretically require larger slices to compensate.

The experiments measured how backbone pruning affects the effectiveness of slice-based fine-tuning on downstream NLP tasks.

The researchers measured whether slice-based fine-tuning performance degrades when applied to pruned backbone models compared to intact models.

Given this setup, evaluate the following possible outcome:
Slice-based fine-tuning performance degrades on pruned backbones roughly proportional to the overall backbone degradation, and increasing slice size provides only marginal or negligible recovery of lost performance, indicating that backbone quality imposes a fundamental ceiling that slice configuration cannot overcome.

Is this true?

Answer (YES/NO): NO